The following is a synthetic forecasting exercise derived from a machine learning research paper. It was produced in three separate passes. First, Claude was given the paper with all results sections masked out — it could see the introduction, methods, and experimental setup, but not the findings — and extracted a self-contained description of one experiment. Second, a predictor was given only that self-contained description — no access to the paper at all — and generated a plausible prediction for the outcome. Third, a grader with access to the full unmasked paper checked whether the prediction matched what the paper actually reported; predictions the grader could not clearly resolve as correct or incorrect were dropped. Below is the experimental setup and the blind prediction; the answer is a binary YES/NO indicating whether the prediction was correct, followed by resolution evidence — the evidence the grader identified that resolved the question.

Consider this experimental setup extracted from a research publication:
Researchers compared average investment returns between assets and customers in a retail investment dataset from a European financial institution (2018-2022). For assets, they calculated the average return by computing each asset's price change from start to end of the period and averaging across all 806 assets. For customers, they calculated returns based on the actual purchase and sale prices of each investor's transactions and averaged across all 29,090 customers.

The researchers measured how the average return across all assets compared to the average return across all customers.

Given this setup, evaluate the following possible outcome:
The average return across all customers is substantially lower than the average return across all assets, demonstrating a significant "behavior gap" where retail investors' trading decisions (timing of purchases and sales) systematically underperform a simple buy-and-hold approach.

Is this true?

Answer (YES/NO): YES